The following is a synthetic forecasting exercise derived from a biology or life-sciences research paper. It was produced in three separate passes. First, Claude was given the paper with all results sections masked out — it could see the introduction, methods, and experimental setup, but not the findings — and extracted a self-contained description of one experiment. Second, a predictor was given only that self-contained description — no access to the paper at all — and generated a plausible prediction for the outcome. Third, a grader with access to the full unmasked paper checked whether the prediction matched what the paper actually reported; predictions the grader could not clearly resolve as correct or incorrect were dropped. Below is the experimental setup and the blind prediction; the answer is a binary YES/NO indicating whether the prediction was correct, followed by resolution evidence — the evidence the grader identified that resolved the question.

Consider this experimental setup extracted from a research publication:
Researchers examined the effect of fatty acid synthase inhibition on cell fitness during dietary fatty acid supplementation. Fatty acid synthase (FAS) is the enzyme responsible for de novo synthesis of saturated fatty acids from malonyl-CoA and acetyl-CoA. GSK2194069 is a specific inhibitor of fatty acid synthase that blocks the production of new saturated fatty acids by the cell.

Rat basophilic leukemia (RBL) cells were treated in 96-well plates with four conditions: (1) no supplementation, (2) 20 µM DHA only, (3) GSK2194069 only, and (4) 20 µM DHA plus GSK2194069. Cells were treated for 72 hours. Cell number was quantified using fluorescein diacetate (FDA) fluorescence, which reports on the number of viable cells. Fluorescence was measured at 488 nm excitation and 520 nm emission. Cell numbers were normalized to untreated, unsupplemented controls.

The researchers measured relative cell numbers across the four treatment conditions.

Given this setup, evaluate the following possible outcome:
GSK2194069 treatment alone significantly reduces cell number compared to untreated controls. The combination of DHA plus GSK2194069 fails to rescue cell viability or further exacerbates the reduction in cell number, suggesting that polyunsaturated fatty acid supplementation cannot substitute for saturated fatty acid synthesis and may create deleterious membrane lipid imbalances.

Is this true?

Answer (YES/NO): NO